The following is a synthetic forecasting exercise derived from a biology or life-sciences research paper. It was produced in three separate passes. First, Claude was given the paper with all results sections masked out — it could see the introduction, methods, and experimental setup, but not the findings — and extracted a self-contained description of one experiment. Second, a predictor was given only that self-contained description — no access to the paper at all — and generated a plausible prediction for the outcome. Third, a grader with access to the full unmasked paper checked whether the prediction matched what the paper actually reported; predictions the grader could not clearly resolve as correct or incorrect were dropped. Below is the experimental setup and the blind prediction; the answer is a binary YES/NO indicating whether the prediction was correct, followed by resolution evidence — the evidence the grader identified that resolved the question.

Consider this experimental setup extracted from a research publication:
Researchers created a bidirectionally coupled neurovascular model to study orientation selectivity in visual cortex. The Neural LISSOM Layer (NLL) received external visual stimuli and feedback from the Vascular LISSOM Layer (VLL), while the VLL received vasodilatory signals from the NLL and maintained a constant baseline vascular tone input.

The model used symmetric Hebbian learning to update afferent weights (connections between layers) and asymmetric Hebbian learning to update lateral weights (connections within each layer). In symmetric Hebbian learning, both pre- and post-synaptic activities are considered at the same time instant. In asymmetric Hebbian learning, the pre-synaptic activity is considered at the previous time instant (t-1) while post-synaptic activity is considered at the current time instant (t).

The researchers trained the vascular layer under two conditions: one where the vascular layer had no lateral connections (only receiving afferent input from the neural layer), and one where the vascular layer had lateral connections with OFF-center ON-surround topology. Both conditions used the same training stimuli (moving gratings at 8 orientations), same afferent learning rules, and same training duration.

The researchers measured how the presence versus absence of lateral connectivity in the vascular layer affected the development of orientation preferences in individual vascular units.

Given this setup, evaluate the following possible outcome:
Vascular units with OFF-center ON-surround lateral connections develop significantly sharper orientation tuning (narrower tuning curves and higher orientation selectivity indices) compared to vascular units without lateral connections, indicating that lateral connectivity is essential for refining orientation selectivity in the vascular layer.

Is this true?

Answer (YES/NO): NO